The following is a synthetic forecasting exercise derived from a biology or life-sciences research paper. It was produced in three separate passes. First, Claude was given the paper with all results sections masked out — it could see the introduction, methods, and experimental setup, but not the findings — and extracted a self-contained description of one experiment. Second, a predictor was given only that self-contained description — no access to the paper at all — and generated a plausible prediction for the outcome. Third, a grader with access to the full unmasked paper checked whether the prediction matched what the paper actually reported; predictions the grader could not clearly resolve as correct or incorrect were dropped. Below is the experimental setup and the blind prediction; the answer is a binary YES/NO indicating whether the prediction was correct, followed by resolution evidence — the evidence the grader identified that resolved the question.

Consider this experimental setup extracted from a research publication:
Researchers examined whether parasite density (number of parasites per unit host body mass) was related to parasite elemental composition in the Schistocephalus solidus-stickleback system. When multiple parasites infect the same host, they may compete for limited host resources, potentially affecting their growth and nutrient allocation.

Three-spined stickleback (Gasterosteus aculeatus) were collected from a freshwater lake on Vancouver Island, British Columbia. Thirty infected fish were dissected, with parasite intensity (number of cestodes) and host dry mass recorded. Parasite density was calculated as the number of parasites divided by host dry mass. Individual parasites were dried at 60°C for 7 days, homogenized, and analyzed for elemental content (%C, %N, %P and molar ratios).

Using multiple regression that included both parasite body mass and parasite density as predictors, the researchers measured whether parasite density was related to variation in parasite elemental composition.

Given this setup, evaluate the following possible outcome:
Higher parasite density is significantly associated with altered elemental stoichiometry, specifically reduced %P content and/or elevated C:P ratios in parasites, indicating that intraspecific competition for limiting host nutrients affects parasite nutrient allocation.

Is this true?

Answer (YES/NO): NO